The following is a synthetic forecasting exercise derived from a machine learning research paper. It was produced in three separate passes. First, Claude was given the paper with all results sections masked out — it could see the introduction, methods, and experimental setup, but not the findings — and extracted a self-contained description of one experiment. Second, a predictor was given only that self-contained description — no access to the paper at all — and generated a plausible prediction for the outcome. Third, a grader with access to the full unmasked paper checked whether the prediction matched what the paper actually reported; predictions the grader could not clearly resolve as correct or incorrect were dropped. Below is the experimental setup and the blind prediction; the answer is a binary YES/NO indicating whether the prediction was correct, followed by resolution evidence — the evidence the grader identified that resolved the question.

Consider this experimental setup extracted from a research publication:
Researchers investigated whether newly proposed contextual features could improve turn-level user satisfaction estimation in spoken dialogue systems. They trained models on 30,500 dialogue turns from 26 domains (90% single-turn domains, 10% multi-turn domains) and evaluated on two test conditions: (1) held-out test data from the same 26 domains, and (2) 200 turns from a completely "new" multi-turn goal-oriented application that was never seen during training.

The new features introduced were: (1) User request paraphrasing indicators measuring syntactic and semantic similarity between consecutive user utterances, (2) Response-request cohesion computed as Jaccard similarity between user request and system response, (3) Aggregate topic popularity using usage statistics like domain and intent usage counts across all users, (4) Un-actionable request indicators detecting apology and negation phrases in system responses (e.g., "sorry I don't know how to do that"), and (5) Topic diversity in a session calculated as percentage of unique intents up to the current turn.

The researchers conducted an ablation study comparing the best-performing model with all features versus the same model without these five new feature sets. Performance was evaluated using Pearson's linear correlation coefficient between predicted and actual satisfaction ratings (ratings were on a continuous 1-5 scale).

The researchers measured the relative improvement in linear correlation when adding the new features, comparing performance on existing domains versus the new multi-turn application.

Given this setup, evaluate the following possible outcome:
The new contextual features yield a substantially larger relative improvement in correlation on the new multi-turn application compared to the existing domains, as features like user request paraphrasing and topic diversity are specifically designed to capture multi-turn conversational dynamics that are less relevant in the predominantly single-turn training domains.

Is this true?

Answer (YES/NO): NO